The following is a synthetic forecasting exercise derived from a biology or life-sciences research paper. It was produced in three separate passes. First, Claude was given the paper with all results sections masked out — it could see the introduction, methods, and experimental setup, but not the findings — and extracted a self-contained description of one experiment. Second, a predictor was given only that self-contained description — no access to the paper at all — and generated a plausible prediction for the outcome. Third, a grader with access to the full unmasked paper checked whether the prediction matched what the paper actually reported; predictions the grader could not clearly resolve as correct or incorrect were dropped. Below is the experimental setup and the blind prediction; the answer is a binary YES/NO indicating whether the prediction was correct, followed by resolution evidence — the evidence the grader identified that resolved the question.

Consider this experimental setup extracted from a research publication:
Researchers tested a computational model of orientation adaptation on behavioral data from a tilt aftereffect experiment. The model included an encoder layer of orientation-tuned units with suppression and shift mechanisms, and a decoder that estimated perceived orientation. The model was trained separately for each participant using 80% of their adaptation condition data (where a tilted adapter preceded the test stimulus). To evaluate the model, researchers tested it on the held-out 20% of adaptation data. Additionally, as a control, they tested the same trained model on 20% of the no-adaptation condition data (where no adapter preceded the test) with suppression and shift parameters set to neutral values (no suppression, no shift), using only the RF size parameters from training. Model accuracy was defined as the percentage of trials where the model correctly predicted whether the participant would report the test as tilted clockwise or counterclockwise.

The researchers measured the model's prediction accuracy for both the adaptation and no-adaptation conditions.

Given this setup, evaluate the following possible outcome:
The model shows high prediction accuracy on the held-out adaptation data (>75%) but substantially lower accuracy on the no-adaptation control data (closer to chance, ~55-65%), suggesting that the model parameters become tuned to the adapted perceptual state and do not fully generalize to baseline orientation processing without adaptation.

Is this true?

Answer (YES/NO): NO